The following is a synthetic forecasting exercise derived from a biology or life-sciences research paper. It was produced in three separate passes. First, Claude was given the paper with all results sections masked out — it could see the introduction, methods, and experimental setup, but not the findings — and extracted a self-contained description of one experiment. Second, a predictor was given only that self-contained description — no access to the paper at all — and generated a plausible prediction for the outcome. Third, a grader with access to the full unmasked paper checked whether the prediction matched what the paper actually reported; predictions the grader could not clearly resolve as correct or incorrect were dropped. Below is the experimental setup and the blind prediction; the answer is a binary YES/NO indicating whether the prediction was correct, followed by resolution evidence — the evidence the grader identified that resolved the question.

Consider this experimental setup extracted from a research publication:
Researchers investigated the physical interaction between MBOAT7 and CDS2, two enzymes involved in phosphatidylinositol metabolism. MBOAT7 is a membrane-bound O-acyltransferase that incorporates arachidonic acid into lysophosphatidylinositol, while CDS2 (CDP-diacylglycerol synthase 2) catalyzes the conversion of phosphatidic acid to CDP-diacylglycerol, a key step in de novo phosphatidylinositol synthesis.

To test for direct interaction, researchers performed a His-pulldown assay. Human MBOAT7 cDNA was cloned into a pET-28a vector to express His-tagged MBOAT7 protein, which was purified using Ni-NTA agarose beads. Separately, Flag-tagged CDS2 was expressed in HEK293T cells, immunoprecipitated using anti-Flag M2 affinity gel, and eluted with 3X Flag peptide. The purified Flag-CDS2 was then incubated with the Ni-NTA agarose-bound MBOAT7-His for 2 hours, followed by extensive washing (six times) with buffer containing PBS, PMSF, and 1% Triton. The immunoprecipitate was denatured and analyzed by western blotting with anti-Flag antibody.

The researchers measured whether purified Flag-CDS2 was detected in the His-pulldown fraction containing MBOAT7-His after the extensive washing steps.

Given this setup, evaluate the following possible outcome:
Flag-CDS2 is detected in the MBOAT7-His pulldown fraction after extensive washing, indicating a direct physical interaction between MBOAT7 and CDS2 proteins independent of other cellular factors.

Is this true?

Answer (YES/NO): YES